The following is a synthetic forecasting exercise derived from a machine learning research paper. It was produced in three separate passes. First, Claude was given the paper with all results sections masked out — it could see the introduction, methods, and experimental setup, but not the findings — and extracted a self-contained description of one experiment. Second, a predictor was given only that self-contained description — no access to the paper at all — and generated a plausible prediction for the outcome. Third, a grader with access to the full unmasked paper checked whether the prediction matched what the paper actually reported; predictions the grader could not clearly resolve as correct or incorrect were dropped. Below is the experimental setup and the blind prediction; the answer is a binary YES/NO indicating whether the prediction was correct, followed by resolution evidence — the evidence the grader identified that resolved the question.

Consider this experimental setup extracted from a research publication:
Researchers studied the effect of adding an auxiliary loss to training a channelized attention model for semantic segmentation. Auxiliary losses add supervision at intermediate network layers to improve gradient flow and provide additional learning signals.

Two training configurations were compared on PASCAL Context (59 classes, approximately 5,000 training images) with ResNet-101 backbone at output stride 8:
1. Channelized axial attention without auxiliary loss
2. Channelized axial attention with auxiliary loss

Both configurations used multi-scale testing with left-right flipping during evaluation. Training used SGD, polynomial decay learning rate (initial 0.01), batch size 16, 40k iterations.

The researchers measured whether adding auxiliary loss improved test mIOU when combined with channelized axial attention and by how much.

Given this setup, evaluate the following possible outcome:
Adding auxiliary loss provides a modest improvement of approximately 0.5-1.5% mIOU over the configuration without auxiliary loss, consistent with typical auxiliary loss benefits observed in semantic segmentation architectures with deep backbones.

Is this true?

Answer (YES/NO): YES